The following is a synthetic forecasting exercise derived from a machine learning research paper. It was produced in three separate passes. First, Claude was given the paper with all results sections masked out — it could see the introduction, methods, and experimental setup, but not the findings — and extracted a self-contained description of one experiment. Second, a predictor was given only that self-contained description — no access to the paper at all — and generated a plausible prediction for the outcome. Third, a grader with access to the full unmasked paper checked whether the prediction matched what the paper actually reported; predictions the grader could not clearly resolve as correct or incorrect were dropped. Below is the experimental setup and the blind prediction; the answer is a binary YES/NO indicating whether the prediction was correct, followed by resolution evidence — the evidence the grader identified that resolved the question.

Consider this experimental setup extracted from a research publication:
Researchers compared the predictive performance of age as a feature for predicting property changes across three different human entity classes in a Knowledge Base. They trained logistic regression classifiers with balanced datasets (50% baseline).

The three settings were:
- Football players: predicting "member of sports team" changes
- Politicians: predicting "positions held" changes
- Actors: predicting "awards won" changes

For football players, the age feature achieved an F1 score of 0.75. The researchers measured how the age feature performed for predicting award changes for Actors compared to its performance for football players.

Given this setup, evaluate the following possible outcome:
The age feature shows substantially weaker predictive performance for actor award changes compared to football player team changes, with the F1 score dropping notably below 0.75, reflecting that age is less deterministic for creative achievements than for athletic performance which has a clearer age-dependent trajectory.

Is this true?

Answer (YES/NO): YES